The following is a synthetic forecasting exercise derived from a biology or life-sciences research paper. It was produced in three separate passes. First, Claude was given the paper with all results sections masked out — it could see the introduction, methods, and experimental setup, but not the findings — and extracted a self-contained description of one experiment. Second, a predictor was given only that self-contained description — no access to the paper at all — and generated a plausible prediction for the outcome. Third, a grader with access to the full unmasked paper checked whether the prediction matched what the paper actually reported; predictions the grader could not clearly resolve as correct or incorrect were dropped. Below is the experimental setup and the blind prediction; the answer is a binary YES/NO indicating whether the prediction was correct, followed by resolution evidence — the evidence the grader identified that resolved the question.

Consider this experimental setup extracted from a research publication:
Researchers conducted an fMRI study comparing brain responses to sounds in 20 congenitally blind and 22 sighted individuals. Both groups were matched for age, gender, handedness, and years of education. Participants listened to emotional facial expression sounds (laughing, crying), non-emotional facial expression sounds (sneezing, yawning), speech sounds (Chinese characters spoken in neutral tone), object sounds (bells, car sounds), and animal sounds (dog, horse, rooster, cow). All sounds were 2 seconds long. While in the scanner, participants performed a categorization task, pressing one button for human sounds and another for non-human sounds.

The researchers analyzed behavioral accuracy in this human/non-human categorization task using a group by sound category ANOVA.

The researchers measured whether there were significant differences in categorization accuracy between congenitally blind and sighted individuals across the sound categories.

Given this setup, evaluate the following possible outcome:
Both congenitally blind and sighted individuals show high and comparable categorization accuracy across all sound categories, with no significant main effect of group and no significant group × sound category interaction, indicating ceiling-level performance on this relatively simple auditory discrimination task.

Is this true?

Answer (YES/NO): YES